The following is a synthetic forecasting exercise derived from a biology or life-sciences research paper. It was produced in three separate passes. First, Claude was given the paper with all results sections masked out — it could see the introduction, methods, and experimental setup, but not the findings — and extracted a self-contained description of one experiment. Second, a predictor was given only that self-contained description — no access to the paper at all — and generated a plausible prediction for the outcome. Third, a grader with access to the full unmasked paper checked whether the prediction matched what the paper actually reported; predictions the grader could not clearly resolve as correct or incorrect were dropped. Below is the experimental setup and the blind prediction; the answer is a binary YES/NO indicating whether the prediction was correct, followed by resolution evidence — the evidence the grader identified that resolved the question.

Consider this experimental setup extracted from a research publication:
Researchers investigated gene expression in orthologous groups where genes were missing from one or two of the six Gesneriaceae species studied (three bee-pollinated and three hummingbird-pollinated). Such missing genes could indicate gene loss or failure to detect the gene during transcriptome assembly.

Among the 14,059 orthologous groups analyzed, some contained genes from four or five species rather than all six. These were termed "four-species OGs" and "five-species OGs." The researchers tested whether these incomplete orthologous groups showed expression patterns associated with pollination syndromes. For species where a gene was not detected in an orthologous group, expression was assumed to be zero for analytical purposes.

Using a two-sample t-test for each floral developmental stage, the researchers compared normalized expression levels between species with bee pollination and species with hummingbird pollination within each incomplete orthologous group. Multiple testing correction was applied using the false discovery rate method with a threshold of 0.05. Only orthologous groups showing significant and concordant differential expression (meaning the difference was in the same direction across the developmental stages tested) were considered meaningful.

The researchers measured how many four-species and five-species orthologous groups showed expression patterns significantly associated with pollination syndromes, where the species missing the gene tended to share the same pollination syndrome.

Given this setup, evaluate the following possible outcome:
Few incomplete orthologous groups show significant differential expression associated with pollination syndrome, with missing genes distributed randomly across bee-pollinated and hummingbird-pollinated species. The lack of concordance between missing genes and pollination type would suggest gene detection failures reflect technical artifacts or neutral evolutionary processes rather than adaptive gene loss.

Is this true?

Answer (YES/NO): YES